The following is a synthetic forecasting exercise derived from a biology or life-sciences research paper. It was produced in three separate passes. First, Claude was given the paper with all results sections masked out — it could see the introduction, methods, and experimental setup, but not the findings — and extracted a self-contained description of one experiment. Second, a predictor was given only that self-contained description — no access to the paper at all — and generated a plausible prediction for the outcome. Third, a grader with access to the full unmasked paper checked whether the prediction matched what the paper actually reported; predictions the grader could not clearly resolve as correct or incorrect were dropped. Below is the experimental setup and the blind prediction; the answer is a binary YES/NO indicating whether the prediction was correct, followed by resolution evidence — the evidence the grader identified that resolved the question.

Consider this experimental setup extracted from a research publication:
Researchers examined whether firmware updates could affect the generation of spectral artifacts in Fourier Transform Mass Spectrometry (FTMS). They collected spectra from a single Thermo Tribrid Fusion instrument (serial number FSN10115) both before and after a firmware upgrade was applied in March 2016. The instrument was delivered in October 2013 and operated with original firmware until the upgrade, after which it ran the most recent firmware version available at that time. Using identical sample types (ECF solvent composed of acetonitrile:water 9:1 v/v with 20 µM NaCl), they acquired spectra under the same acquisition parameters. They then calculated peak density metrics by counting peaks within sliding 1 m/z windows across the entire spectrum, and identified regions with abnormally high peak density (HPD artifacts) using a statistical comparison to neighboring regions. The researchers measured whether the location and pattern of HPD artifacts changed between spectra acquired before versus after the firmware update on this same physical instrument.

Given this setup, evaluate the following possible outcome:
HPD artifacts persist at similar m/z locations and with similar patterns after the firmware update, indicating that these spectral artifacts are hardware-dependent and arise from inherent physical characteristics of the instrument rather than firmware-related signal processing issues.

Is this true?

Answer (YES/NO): NO